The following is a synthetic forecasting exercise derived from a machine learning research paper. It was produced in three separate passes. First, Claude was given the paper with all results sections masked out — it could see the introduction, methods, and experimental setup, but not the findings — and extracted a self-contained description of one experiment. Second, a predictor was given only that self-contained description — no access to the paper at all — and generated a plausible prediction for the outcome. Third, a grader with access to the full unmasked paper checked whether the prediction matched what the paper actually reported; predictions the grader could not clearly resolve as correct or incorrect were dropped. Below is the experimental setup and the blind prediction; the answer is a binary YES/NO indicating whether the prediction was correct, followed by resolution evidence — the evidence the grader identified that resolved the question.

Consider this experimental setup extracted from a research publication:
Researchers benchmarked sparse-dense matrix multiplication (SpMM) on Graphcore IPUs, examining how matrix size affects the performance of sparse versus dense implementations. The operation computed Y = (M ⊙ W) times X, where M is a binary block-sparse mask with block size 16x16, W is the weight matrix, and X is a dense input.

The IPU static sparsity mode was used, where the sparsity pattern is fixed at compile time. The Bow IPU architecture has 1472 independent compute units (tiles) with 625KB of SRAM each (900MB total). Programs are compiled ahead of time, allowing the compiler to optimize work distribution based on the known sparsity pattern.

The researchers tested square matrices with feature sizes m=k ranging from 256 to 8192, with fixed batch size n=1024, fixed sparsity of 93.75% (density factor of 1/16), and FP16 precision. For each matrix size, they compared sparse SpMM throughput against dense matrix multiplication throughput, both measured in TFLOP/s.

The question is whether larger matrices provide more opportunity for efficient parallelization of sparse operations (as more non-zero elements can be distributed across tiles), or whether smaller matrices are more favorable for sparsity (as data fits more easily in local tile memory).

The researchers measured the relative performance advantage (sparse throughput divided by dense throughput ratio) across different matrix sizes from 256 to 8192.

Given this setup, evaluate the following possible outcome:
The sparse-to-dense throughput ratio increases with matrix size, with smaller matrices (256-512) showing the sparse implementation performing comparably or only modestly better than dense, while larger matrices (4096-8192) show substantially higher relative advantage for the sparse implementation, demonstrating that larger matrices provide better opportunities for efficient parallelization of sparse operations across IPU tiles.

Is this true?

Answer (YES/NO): NO